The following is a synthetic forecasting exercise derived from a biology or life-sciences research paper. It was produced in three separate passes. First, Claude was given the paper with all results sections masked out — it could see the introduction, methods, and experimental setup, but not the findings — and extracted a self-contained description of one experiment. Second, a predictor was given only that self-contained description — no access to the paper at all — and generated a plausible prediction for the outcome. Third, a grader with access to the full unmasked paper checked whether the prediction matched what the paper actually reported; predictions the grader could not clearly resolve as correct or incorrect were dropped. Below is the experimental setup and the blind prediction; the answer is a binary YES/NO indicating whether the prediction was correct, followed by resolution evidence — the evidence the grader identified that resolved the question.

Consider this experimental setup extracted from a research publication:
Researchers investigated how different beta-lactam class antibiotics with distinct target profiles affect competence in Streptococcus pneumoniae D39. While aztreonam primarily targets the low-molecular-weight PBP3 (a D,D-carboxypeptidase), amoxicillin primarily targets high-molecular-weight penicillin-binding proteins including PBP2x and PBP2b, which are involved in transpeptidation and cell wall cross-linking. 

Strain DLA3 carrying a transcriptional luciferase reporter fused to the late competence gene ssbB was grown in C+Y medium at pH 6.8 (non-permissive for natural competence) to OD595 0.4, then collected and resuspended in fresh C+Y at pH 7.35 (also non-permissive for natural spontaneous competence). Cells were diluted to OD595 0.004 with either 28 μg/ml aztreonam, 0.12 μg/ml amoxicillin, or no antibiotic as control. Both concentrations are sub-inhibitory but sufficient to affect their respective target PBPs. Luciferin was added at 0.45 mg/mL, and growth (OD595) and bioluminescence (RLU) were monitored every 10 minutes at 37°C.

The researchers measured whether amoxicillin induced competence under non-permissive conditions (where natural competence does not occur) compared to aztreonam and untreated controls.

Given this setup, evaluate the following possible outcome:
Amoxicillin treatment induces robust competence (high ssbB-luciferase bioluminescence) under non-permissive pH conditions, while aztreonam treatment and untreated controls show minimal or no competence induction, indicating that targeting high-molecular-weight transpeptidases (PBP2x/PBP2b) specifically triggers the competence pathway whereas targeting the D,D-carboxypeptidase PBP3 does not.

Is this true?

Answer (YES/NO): NO